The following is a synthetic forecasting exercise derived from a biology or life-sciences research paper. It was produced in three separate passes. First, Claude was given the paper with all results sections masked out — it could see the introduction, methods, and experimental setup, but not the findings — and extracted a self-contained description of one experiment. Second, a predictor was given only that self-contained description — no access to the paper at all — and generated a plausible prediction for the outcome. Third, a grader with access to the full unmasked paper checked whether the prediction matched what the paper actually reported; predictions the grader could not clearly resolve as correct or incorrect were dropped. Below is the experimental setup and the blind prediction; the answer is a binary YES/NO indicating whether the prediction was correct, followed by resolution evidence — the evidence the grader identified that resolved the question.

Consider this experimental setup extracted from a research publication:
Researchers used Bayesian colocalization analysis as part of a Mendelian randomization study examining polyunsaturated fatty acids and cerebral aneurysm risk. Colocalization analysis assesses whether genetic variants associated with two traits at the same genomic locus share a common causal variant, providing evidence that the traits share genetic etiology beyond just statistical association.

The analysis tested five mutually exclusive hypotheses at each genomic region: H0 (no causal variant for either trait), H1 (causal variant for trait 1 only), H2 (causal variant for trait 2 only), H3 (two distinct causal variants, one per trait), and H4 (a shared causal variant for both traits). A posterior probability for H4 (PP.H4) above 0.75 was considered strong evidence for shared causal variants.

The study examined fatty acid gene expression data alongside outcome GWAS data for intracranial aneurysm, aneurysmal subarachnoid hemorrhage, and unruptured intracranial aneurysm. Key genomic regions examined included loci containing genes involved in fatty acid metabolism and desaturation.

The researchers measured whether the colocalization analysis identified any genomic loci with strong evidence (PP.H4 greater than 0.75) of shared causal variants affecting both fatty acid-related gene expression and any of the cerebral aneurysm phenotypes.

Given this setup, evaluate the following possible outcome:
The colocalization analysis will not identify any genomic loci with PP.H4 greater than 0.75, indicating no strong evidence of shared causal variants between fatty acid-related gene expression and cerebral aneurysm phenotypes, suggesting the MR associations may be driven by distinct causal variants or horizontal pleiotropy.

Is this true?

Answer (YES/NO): NO